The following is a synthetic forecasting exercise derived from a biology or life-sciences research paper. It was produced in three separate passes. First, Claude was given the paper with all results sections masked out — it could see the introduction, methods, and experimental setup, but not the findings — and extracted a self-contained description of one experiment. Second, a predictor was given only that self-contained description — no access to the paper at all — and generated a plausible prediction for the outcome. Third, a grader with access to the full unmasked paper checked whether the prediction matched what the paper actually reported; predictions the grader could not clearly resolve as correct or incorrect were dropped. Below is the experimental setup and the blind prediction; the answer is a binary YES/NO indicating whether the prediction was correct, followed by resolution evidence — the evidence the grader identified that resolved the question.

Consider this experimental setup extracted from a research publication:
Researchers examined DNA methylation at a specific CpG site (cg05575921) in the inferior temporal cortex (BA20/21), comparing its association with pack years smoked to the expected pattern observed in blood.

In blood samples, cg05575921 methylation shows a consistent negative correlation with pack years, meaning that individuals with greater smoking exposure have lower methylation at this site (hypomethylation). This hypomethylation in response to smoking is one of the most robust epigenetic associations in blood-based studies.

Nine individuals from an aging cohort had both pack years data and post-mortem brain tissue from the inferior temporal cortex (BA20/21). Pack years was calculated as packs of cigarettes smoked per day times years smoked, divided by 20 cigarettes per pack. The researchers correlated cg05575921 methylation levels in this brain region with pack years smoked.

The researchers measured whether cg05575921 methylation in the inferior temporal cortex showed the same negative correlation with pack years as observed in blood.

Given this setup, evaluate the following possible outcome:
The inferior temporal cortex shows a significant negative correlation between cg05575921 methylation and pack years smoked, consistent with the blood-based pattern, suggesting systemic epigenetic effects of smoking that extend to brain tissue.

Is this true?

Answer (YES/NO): NO